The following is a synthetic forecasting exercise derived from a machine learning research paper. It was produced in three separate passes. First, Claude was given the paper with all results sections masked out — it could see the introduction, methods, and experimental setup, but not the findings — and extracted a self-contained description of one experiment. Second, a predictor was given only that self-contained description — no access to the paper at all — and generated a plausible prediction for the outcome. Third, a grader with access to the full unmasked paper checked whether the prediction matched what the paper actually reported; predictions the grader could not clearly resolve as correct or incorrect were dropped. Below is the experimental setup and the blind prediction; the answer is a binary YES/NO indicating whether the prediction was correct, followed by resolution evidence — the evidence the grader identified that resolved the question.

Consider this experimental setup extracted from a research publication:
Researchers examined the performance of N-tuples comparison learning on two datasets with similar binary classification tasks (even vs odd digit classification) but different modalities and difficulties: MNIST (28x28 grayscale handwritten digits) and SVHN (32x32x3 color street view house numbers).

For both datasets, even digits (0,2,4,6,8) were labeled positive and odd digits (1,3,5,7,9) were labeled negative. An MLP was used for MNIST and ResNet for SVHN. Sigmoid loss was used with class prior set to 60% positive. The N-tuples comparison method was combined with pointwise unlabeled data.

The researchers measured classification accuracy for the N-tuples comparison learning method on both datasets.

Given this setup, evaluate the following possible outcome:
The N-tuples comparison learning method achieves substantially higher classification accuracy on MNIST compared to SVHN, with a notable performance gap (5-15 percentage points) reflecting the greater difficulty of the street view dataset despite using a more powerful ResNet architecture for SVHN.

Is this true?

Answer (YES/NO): NO